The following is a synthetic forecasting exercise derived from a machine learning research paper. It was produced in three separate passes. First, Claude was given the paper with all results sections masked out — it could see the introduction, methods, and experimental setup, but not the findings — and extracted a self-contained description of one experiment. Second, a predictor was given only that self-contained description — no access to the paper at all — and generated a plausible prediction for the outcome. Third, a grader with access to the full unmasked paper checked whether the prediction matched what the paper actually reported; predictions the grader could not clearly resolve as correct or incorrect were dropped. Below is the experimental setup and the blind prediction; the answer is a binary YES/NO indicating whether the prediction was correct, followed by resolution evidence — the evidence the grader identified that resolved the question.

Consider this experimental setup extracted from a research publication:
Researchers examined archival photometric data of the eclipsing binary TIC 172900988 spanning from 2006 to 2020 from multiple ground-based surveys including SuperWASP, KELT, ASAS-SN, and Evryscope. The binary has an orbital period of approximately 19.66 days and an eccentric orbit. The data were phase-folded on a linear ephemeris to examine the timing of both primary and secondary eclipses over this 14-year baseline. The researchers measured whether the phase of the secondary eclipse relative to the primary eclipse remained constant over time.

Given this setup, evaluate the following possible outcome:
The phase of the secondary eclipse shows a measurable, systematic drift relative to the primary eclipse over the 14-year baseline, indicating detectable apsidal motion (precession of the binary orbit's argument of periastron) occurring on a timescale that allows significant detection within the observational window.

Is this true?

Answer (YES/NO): YES